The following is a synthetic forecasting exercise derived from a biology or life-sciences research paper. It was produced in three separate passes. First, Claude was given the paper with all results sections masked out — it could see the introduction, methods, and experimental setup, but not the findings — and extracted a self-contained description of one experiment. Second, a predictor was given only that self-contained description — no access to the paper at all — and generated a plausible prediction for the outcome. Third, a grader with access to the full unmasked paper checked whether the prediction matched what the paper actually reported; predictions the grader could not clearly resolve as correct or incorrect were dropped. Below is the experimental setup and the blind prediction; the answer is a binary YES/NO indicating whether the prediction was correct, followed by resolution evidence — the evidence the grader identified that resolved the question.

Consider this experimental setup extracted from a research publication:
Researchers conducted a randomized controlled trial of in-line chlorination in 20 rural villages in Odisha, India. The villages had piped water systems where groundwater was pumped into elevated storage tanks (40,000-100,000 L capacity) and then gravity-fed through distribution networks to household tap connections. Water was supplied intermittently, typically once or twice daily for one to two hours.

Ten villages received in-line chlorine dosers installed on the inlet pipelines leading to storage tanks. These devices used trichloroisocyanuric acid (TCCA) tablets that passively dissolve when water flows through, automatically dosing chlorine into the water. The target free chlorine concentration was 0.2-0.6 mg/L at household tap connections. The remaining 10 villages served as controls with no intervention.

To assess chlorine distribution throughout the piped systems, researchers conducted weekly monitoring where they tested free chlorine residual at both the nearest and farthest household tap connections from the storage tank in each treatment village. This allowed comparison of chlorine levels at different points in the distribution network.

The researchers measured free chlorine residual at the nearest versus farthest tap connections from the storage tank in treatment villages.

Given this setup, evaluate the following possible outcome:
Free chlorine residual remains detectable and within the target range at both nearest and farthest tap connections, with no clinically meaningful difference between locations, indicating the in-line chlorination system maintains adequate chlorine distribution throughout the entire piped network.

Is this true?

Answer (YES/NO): YES